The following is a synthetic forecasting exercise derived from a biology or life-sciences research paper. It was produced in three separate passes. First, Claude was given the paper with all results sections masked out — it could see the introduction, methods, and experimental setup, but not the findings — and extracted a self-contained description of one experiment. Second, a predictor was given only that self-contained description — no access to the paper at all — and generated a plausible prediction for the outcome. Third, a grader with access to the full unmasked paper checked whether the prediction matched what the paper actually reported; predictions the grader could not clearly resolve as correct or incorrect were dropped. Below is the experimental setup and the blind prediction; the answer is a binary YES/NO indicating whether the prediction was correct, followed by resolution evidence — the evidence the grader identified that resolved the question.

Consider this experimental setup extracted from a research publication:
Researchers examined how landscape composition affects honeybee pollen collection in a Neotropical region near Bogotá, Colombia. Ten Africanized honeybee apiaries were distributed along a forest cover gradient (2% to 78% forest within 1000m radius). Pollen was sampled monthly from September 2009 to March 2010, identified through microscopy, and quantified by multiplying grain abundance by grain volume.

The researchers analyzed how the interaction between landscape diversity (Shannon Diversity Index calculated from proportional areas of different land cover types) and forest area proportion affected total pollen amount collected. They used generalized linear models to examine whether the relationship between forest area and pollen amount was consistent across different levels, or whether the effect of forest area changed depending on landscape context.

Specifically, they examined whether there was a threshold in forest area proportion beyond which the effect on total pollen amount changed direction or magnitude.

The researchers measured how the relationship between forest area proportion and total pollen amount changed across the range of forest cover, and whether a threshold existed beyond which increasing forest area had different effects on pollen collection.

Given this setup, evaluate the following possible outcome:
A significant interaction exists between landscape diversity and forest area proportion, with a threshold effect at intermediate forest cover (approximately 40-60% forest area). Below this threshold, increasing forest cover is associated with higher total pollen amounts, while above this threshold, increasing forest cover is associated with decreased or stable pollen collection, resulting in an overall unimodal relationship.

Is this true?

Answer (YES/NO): YES